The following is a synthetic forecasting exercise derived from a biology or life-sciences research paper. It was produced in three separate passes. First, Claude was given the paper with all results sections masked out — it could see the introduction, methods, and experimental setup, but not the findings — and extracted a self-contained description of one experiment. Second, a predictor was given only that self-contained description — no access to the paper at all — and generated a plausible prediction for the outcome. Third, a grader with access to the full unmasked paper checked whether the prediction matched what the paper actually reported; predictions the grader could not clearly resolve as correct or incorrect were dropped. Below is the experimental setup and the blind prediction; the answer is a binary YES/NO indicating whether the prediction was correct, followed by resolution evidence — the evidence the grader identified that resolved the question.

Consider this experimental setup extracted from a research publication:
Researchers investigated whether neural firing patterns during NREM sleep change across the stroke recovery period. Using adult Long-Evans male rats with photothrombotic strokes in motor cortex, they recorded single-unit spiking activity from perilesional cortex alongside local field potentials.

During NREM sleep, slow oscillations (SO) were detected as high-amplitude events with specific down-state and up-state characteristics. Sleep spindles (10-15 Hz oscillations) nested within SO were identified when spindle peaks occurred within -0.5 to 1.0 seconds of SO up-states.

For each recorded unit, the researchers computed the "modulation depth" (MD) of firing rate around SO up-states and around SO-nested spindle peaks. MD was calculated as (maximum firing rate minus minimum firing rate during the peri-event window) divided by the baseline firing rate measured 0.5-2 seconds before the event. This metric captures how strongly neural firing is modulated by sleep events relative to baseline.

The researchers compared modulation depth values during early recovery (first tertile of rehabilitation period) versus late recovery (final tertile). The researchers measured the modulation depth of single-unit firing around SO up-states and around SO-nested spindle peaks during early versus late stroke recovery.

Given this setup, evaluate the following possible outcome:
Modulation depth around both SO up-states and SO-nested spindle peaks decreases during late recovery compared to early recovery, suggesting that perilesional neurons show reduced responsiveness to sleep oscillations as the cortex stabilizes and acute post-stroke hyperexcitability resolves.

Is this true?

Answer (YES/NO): NO